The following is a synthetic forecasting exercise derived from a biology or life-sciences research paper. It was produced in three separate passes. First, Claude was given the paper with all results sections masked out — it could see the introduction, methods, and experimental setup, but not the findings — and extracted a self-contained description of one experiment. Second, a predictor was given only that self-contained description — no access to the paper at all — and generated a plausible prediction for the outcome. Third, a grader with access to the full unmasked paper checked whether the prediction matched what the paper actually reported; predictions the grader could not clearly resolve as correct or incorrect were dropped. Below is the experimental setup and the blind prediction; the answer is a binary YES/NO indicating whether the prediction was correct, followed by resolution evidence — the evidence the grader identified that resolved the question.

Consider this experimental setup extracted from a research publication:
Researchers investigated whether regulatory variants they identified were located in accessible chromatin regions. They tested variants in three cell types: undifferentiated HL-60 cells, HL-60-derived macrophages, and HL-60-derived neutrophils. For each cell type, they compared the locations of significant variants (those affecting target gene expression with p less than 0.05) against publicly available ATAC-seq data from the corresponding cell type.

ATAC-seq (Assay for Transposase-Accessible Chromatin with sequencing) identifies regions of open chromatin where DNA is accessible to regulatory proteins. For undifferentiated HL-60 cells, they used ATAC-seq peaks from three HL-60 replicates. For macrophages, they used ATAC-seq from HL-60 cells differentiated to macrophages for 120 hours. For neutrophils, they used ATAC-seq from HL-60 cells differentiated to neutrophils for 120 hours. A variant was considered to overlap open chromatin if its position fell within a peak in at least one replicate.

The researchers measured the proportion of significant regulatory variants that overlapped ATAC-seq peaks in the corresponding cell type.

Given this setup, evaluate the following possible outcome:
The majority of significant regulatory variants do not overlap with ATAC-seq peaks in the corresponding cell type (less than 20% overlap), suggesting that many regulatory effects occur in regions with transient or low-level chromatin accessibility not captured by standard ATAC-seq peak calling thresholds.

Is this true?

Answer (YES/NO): NO